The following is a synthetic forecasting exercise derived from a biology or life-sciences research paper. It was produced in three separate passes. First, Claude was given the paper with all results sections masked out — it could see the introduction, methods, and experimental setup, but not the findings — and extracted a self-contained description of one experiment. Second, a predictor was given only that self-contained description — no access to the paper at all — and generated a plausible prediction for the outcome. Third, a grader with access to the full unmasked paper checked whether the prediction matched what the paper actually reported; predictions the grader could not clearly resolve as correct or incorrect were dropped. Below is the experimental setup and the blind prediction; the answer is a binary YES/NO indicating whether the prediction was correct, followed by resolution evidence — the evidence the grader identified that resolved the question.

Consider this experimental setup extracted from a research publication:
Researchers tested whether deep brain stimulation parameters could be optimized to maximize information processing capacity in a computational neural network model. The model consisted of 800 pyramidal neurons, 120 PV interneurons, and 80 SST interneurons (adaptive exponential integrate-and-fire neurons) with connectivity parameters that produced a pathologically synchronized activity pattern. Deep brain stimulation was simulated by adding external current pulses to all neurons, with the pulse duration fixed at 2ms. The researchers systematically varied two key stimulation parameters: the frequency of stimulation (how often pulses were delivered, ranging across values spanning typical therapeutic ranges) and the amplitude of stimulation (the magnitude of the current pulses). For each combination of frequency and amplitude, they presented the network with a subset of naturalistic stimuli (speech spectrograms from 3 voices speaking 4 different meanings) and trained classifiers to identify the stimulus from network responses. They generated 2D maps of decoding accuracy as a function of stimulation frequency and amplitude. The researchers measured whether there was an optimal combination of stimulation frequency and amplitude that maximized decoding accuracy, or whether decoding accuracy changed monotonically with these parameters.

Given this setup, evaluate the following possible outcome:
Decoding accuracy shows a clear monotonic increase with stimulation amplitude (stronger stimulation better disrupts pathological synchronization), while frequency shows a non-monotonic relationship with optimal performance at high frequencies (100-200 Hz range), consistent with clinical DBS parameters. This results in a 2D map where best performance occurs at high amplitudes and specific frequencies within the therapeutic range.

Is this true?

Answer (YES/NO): NO